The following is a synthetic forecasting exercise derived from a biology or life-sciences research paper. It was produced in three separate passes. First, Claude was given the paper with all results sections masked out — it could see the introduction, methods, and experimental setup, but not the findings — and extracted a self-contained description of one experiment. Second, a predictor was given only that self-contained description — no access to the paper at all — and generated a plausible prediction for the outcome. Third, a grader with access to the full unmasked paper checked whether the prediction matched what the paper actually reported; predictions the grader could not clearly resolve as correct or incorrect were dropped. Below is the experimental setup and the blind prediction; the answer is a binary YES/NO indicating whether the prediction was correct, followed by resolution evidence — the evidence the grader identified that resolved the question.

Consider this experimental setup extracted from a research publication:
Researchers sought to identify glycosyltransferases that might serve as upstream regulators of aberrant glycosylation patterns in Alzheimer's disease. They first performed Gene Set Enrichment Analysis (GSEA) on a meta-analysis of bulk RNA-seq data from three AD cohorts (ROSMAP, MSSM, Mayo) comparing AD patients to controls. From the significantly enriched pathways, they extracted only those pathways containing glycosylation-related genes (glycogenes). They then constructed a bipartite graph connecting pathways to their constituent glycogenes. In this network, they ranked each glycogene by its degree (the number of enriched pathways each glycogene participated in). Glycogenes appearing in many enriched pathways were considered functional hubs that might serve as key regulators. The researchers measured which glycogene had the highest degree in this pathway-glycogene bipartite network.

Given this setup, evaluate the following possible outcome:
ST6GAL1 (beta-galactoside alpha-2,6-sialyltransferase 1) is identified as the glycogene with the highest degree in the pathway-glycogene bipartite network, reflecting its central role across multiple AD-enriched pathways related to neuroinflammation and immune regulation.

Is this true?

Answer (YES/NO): NO